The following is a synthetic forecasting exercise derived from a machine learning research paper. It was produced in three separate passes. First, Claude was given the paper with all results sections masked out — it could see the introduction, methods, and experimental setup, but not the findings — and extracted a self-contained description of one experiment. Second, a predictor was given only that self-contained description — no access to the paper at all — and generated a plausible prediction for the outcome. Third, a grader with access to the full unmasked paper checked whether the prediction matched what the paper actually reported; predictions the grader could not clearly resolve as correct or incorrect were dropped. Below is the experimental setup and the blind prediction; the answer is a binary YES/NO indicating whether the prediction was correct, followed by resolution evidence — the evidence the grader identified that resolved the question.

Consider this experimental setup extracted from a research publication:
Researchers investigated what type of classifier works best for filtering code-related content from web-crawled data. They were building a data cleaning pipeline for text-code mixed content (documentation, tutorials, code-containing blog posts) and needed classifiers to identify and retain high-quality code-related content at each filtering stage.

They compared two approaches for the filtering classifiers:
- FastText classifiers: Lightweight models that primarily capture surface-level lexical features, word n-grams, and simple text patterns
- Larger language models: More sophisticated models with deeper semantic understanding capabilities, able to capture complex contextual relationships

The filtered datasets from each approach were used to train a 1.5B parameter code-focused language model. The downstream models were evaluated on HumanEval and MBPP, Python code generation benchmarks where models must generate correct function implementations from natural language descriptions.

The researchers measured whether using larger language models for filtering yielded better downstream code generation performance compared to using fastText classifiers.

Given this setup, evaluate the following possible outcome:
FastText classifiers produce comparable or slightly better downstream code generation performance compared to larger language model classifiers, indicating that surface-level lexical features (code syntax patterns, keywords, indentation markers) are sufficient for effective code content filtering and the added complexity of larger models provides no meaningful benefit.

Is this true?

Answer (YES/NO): YES